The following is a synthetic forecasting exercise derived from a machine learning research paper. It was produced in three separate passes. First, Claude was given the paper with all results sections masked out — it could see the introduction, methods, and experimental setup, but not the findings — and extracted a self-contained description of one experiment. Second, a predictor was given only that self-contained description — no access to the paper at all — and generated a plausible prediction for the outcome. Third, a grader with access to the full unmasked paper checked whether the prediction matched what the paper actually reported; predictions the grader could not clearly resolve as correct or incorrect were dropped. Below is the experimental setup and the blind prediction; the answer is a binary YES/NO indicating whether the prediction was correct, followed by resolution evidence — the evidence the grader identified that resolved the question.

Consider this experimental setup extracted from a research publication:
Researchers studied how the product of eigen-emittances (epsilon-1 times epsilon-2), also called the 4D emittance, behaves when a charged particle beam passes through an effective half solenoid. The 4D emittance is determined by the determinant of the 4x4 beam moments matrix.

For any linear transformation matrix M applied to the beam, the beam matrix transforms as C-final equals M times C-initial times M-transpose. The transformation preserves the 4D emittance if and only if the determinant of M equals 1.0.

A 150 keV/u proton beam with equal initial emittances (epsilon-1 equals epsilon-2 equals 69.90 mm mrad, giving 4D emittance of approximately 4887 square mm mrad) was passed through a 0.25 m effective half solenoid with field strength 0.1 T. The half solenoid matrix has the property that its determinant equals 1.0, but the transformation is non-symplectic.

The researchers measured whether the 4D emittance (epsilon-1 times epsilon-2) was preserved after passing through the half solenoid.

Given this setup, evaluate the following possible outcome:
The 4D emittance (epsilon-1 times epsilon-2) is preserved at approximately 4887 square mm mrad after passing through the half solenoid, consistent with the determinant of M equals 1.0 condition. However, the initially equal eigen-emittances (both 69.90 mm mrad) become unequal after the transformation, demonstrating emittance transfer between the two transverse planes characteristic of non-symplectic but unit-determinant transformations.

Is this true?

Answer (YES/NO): YES